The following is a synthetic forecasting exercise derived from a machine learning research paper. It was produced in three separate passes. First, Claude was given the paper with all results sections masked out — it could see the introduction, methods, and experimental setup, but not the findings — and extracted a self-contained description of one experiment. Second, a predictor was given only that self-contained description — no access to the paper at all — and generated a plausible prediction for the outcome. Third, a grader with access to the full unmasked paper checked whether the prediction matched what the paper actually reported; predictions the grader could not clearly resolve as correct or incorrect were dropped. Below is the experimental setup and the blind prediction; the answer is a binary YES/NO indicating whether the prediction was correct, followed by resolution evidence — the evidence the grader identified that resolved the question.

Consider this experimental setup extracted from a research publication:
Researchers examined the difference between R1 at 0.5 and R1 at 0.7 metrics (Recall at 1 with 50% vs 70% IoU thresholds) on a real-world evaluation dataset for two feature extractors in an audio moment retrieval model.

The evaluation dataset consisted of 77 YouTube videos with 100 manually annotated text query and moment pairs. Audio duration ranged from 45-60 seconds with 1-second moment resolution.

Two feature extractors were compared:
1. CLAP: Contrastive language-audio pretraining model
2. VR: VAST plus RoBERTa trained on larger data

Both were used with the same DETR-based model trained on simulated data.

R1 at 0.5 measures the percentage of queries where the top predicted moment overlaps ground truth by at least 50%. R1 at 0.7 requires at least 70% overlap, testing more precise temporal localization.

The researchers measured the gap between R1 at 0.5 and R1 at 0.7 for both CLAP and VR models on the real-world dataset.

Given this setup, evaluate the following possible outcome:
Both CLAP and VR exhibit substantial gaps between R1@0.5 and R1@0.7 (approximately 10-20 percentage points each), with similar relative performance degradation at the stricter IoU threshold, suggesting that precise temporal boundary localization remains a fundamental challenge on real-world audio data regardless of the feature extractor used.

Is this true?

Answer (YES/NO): NO